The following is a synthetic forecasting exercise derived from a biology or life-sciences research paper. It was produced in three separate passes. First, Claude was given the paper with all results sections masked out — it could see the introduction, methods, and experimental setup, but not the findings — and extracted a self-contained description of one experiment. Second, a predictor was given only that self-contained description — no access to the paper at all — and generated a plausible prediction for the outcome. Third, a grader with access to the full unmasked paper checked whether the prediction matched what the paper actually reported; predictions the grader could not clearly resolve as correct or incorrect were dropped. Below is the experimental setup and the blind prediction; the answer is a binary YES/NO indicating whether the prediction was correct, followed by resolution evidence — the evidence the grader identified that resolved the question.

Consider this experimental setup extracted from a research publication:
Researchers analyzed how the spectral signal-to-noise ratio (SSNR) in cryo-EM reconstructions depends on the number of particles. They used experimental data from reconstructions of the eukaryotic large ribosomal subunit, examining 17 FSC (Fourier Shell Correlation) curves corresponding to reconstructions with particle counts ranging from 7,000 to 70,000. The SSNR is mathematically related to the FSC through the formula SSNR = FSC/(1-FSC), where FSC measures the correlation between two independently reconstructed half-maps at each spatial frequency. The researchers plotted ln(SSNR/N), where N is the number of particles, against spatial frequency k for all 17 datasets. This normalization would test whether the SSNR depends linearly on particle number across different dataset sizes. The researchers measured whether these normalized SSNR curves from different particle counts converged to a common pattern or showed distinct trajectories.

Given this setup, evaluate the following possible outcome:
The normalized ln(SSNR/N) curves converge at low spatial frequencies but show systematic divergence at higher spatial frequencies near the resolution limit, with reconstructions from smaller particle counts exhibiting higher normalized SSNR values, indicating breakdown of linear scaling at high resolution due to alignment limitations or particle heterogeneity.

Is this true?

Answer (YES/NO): NO